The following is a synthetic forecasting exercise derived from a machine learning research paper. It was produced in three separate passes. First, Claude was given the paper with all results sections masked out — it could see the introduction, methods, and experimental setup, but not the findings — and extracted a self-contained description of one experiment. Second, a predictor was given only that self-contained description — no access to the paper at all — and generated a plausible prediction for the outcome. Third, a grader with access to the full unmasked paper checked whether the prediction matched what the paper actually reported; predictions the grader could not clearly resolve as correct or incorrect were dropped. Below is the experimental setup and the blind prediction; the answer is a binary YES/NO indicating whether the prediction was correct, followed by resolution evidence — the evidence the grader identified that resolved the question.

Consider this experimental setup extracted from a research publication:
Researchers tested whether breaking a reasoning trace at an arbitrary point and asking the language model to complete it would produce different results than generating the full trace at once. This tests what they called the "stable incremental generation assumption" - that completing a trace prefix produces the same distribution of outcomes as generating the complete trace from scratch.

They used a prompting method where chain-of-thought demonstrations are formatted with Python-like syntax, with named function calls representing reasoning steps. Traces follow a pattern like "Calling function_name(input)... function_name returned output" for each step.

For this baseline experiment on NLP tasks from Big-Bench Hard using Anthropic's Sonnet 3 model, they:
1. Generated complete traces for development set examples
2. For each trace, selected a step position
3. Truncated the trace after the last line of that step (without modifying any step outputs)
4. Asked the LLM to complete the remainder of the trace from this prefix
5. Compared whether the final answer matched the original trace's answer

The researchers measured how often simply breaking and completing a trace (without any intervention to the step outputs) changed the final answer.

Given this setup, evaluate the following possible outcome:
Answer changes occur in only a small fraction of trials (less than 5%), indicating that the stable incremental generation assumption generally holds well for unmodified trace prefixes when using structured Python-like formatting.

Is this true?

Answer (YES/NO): NO